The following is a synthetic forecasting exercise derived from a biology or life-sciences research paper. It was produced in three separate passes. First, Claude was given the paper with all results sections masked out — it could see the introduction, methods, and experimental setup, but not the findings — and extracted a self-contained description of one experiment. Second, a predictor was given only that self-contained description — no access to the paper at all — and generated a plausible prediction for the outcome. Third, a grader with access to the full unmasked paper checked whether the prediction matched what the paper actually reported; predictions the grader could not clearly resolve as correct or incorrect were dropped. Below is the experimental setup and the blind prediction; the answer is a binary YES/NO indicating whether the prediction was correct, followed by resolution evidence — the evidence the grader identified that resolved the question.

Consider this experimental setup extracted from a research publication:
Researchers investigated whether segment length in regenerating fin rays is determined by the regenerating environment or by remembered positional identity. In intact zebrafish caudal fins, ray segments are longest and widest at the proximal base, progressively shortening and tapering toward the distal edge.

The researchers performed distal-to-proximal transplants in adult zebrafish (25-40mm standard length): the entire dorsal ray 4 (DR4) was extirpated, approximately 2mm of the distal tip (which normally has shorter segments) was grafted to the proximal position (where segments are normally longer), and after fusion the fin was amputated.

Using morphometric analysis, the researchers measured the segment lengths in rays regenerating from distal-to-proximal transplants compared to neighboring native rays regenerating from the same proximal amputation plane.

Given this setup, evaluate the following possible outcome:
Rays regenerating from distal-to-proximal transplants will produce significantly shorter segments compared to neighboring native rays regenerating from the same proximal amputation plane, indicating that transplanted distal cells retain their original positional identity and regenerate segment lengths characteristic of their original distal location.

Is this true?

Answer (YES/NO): NO